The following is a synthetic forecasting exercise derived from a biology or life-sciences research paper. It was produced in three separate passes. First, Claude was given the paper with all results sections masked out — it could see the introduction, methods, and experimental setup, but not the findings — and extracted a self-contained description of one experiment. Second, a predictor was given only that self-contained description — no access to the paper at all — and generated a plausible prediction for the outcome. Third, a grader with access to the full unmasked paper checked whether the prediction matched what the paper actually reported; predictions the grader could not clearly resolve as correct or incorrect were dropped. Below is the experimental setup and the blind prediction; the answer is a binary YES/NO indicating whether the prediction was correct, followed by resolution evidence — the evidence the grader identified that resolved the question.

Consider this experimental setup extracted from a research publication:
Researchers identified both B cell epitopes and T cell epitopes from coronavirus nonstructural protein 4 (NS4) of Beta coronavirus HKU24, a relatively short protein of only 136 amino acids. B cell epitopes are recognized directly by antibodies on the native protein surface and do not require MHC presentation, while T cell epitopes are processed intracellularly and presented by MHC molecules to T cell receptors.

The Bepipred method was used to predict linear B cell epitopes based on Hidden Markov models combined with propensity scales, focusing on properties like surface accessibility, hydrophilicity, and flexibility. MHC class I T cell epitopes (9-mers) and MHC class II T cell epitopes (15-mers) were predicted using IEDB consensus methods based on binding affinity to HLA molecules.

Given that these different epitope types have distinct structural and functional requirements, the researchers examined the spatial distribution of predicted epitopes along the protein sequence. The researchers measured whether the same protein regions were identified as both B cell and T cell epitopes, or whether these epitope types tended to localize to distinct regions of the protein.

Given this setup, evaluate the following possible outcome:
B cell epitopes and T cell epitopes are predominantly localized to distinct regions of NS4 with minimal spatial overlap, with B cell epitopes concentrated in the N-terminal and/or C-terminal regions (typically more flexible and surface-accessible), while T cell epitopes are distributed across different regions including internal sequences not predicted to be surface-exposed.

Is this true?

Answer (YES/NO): NO